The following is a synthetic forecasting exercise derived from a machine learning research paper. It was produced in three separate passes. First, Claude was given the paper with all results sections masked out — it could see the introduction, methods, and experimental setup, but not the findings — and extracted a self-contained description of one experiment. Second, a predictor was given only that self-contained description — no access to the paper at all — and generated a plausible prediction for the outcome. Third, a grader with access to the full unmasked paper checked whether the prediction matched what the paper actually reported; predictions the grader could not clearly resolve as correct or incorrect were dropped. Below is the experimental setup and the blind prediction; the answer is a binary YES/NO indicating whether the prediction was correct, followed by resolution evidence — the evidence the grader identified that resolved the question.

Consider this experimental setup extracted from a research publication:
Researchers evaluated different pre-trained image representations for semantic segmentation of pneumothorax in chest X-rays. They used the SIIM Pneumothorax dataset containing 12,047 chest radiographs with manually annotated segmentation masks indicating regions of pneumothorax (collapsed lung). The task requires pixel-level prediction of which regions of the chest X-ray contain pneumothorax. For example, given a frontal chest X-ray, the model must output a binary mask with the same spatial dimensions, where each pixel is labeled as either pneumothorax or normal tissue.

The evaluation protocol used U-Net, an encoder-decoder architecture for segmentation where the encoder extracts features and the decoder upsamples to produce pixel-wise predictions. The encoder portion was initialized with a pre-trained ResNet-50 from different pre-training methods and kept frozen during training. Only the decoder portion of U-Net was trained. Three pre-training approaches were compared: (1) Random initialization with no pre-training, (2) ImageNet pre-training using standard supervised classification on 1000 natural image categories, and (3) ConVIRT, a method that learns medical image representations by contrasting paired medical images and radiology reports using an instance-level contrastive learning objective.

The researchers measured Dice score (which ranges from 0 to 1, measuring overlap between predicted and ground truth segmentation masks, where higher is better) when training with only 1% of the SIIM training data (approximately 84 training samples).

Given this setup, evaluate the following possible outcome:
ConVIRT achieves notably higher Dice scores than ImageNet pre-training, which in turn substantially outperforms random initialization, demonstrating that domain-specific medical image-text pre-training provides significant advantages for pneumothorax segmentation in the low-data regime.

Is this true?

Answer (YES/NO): NO